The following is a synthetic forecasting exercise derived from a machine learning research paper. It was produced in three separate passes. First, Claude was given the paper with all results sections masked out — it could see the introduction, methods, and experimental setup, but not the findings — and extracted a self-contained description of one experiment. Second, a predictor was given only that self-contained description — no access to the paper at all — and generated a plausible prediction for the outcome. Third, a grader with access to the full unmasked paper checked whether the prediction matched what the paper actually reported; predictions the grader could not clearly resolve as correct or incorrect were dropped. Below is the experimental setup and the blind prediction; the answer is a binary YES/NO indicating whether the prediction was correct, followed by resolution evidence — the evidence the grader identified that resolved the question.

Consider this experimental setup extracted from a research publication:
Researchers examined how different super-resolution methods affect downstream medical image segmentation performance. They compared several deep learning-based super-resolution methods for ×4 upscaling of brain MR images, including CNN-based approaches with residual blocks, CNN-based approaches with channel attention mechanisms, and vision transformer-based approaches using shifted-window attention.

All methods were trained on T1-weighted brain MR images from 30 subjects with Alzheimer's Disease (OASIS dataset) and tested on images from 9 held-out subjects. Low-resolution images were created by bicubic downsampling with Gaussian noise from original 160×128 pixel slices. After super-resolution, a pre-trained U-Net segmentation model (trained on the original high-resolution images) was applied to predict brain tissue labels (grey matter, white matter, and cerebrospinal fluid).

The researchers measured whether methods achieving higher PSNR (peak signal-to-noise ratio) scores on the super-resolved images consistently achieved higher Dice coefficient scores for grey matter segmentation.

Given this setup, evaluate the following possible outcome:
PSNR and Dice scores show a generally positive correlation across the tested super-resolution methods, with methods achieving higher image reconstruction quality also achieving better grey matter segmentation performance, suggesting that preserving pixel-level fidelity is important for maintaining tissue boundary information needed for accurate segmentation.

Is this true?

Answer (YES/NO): NO